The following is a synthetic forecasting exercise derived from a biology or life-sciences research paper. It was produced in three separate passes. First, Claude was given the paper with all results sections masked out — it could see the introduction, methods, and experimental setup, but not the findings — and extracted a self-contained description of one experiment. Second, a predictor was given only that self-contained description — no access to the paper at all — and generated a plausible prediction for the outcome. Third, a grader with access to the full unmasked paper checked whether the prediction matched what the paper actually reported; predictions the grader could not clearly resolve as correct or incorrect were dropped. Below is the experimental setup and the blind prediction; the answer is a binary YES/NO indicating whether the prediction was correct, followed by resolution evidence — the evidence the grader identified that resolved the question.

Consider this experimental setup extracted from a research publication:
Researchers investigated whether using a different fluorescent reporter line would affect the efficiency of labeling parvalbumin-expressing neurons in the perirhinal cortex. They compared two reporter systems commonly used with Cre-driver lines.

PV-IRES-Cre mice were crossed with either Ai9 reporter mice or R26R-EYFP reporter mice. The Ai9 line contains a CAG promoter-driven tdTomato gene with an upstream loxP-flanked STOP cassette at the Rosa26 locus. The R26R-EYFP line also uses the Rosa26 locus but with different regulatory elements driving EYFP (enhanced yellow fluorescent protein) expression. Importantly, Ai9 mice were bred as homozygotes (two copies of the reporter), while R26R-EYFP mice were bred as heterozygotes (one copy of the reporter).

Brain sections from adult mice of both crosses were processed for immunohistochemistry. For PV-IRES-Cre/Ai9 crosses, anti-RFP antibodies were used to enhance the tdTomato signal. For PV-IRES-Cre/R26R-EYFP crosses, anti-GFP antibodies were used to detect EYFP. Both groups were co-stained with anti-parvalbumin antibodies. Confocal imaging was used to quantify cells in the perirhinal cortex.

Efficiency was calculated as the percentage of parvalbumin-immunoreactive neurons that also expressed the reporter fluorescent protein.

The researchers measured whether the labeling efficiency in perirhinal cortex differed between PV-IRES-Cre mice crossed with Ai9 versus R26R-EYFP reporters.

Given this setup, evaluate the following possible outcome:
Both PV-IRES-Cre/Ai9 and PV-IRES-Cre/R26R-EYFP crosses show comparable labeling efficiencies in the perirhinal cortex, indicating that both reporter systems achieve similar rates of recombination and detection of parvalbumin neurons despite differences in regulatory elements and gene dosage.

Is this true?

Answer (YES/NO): YES